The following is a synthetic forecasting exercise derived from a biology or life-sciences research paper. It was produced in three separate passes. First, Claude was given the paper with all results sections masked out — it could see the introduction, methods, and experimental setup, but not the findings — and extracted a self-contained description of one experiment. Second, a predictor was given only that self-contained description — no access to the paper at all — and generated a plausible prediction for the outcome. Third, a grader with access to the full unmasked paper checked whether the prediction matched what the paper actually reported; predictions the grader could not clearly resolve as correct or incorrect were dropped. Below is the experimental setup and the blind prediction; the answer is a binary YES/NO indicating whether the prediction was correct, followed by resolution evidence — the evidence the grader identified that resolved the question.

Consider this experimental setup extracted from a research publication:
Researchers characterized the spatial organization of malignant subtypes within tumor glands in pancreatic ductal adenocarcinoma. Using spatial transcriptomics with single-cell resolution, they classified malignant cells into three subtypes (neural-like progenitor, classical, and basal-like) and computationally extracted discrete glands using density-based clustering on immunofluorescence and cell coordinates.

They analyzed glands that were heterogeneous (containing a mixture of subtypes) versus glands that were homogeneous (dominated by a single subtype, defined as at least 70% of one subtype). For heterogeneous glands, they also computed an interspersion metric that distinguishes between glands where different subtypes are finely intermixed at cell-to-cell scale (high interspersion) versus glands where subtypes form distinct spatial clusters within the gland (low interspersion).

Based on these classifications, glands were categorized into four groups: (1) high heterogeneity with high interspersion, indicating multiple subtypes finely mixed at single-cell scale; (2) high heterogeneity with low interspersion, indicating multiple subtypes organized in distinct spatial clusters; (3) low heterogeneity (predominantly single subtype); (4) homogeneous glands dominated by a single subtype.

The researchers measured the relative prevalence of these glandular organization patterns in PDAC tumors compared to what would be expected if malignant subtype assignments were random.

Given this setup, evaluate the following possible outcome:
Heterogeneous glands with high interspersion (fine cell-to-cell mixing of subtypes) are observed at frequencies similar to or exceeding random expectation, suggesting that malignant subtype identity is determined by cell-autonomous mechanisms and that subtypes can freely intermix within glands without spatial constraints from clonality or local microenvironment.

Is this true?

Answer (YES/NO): NO